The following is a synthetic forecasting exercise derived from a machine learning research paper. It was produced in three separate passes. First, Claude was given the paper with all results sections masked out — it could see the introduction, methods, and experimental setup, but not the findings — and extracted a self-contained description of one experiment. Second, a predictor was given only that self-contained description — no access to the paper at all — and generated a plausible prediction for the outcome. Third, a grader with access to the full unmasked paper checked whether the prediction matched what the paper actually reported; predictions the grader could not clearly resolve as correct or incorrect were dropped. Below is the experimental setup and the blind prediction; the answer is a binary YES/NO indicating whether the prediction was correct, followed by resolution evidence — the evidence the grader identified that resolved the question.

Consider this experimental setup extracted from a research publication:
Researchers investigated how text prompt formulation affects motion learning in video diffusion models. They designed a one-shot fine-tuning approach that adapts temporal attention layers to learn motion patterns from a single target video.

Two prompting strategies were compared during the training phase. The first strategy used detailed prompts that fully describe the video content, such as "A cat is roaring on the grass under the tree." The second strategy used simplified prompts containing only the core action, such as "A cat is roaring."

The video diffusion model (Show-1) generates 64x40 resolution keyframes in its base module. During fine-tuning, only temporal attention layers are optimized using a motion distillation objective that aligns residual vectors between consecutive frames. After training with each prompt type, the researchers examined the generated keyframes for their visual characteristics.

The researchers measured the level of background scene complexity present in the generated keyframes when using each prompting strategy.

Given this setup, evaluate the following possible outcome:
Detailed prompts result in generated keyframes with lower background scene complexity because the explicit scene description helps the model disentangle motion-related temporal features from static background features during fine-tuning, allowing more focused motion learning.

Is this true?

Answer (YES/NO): NO